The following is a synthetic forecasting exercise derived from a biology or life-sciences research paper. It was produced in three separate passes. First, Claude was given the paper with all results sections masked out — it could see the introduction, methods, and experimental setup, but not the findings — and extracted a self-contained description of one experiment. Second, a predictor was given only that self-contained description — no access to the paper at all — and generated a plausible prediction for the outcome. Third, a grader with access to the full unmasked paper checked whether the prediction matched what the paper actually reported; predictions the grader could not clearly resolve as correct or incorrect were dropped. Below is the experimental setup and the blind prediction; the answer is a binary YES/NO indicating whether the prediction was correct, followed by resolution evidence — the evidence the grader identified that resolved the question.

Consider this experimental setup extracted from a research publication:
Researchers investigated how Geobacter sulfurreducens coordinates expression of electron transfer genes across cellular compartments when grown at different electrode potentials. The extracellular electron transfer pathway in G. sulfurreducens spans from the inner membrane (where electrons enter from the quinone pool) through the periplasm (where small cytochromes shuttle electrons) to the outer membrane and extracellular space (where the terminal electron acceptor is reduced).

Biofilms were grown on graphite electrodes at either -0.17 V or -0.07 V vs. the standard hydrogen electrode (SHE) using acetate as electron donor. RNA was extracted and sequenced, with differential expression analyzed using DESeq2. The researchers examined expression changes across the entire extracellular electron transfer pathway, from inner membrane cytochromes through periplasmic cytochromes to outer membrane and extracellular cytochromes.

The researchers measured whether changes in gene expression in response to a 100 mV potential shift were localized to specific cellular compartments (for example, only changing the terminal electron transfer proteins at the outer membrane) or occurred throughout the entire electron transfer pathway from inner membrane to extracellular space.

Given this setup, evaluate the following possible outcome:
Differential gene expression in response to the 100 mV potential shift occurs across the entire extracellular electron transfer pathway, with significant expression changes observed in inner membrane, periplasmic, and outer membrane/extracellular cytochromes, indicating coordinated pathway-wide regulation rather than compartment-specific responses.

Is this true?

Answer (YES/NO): NO